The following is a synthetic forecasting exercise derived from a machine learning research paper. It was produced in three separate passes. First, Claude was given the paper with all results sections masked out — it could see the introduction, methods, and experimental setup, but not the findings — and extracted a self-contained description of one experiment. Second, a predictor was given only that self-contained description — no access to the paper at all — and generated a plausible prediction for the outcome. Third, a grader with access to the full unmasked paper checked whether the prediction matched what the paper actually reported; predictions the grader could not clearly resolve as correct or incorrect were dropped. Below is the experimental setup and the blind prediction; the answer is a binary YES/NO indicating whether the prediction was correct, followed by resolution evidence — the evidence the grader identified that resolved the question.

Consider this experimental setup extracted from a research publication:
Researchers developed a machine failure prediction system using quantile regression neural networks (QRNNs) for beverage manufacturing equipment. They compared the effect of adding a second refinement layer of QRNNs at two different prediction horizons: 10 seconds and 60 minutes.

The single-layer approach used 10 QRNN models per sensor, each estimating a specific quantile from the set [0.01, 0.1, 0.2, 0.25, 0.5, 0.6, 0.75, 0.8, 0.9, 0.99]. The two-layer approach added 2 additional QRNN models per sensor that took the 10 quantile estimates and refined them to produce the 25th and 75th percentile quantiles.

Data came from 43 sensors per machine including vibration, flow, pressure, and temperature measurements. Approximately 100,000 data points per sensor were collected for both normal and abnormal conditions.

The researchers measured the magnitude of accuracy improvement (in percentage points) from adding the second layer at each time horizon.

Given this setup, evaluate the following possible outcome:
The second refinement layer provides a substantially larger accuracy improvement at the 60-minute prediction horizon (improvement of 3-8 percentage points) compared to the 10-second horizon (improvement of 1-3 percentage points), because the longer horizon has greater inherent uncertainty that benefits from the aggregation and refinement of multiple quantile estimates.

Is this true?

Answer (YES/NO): NO